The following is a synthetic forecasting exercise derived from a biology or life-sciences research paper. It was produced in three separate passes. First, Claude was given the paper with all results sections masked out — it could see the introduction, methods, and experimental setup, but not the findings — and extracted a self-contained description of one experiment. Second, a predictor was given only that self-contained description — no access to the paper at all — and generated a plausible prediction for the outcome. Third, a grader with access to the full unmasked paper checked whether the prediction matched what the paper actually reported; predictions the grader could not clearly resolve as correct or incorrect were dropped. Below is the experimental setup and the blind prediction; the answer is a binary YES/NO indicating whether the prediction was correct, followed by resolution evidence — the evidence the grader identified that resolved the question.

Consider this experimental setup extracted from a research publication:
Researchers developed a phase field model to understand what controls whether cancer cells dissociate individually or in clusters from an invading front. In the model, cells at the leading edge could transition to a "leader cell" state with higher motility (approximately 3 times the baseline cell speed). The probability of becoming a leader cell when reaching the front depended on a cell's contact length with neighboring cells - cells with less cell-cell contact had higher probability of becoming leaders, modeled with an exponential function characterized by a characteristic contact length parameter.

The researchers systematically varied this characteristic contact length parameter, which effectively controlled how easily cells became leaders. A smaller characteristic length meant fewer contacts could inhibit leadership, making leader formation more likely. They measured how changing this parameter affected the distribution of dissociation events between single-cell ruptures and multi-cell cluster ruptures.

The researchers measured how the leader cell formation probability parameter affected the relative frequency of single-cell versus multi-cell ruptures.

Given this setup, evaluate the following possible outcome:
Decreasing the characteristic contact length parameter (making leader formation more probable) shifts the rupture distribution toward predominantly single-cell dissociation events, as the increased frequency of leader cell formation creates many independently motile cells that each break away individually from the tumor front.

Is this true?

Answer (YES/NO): NO